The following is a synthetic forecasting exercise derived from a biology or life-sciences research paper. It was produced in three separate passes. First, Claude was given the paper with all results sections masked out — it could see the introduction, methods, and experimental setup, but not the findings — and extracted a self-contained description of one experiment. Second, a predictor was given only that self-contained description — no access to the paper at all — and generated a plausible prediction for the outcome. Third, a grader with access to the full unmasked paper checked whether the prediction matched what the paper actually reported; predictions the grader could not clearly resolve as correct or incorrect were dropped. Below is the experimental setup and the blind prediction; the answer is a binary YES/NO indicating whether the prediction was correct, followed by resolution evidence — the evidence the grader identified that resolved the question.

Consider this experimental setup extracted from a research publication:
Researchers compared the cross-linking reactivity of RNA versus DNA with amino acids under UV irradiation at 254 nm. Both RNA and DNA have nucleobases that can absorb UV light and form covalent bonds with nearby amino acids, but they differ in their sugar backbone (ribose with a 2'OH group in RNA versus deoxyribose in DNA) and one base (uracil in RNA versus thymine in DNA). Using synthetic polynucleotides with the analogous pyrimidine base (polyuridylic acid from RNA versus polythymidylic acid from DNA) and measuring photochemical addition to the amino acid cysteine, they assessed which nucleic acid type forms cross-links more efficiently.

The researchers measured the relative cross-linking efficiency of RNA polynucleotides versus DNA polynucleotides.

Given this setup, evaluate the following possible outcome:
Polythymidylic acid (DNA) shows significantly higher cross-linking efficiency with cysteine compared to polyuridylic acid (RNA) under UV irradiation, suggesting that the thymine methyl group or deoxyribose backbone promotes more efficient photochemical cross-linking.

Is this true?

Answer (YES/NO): NO